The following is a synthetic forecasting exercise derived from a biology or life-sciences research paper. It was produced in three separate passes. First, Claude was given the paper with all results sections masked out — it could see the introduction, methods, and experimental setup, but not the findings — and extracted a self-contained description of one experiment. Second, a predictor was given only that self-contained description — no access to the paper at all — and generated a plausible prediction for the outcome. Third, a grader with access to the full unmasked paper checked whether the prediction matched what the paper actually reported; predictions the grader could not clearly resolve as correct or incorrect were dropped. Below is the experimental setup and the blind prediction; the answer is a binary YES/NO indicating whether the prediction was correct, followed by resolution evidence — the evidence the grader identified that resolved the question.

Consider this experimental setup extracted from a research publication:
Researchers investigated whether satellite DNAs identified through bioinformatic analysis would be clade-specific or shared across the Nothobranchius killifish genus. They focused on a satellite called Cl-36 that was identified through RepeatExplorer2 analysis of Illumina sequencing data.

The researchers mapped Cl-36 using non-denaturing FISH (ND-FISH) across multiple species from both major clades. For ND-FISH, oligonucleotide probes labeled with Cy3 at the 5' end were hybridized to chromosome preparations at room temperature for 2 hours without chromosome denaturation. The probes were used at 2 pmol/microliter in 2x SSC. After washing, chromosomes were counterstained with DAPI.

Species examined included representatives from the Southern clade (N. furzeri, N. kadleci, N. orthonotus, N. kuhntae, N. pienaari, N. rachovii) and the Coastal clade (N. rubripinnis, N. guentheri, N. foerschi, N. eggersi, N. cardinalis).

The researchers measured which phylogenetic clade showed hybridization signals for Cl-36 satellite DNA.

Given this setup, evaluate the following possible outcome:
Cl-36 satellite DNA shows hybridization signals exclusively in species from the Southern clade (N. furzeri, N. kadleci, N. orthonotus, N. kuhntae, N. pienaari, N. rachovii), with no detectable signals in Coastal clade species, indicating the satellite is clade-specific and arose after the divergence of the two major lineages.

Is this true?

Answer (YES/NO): NO